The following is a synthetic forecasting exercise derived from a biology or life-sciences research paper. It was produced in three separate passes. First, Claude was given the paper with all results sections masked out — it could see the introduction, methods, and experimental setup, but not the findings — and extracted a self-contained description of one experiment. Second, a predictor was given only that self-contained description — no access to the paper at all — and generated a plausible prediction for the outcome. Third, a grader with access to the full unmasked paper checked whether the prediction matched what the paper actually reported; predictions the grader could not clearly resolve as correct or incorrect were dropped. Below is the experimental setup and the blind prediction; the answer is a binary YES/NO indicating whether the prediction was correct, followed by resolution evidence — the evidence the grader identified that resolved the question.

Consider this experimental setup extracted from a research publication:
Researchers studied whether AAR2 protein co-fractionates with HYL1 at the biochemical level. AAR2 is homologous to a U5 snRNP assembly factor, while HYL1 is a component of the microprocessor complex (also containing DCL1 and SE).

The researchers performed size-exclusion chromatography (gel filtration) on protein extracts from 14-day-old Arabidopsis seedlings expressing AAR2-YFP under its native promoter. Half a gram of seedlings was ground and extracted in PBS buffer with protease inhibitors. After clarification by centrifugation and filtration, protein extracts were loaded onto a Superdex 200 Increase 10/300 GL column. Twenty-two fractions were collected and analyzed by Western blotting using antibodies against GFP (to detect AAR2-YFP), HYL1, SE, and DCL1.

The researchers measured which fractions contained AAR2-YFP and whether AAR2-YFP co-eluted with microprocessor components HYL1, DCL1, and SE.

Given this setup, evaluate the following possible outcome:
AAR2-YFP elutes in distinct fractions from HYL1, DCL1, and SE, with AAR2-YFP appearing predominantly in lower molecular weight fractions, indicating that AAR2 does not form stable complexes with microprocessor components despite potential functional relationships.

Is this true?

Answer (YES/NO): NO